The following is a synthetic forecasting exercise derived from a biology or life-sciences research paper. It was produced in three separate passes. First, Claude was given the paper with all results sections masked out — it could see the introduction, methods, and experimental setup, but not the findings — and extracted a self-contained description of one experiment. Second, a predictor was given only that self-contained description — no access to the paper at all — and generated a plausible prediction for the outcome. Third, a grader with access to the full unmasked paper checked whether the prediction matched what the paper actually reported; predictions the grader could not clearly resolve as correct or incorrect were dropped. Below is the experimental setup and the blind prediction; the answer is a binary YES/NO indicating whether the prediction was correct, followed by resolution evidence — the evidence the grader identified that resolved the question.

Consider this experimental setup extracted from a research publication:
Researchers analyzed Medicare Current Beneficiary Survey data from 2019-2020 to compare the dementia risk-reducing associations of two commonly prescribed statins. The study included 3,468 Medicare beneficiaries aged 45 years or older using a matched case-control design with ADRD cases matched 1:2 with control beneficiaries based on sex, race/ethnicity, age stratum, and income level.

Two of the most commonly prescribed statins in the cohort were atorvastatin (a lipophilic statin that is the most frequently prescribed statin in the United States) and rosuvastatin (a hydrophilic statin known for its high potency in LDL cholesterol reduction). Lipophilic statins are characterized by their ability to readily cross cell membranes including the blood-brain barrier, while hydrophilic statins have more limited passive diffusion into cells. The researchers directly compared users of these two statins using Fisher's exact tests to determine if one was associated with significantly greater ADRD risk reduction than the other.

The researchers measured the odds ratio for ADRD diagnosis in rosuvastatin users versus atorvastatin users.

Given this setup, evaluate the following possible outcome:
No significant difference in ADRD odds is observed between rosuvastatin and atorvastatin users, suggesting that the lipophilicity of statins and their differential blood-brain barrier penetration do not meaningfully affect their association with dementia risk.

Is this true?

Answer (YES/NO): NO